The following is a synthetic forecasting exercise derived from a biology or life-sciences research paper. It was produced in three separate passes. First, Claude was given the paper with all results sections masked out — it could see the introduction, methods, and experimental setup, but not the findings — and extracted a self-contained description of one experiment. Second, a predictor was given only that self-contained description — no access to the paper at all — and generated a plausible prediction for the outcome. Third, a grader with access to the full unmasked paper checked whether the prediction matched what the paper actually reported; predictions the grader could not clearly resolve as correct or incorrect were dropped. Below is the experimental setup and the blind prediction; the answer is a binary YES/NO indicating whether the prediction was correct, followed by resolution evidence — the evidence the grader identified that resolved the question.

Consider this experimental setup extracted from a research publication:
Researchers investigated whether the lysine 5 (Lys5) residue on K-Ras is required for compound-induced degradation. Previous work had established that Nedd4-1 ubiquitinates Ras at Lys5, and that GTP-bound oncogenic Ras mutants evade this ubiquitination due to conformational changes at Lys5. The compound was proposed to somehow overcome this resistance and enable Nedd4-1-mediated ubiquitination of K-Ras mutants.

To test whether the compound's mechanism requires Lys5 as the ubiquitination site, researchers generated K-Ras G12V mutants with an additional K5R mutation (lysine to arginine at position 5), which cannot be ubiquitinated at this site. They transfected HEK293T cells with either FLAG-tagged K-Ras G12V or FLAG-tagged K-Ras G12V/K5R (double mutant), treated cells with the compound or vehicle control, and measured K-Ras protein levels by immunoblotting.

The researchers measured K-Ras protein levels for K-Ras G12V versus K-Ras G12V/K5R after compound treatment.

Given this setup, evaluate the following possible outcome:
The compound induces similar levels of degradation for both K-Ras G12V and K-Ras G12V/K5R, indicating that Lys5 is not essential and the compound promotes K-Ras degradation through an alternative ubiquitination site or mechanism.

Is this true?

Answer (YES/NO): YES